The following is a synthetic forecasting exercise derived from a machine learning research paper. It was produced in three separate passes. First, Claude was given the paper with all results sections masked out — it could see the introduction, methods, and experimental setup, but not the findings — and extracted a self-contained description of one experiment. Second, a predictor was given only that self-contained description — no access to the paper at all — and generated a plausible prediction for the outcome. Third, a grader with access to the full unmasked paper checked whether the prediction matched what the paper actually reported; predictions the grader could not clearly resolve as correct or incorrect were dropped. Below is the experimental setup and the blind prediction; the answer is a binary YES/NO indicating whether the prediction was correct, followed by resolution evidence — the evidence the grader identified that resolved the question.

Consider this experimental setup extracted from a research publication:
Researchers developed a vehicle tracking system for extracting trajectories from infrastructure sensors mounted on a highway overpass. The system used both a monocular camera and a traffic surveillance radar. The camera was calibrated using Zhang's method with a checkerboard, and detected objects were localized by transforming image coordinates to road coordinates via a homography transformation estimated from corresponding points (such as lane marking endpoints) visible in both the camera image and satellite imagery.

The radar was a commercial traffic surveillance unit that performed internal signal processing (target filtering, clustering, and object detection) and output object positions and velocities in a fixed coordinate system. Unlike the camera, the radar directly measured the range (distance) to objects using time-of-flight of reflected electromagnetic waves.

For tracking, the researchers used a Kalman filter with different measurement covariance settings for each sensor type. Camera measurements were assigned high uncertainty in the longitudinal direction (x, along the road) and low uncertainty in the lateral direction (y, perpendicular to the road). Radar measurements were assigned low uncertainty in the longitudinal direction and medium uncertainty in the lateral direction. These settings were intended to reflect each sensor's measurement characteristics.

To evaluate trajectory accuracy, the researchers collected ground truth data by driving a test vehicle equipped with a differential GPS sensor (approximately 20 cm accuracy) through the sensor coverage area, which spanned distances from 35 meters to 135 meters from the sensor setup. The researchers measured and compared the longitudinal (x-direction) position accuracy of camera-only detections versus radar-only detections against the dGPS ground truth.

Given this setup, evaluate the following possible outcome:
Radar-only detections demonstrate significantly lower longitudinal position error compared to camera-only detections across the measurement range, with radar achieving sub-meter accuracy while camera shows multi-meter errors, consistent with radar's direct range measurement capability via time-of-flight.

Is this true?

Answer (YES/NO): NO